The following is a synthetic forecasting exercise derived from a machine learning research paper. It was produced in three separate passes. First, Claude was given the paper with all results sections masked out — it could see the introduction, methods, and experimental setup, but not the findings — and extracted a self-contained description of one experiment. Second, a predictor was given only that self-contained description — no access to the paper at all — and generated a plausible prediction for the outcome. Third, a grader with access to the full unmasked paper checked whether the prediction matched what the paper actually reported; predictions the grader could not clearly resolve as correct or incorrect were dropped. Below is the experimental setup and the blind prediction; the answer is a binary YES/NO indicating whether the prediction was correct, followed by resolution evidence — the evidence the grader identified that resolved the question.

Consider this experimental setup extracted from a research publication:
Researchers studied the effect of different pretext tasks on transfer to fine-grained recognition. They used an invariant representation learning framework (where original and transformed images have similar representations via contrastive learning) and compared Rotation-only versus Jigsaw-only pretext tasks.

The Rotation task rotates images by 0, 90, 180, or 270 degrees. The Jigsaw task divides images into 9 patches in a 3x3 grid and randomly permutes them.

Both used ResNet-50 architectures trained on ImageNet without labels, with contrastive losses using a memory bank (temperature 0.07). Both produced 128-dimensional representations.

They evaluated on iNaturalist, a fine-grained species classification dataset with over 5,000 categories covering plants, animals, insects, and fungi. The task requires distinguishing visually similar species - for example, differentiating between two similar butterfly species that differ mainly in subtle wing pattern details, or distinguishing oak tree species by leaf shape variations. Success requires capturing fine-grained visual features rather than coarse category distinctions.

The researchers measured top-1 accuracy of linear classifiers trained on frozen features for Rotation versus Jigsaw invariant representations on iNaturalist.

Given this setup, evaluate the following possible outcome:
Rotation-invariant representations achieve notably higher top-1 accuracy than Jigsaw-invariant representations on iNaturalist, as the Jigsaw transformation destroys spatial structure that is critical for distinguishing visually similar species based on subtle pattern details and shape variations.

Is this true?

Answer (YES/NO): NO